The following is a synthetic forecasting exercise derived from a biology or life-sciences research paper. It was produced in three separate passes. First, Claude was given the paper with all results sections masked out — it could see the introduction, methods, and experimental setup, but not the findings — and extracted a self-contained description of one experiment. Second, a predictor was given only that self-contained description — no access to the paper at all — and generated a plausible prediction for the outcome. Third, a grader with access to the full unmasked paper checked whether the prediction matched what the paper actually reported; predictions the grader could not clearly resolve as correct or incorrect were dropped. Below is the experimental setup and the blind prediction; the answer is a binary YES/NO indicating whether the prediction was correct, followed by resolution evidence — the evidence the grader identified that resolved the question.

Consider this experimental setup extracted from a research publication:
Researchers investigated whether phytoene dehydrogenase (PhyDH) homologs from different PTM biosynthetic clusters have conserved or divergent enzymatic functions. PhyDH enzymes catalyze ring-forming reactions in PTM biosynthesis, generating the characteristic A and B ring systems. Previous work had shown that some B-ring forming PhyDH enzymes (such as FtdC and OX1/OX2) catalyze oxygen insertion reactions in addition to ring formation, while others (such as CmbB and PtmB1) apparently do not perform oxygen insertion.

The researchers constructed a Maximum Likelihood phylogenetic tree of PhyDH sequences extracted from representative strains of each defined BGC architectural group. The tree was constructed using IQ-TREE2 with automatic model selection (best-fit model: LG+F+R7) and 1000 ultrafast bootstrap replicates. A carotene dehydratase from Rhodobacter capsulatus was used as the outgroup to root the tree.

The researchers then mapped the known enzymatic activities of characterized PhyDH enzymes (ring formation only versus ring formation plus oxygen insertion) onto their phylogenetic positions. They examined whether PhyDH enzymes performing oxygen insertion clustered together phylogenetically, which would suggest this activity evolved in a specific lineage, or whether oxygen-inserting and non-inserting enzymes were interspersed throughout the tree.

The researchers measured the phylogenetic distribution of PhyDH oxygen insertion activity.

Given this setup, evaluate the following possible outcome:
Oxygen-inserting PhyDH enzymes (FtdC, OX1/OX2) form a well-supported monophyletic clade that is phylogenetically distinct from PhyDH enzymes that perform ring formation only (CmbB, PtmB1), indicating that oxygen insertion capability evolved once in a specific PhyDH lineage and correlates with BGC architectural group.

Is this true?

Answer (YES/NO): NO